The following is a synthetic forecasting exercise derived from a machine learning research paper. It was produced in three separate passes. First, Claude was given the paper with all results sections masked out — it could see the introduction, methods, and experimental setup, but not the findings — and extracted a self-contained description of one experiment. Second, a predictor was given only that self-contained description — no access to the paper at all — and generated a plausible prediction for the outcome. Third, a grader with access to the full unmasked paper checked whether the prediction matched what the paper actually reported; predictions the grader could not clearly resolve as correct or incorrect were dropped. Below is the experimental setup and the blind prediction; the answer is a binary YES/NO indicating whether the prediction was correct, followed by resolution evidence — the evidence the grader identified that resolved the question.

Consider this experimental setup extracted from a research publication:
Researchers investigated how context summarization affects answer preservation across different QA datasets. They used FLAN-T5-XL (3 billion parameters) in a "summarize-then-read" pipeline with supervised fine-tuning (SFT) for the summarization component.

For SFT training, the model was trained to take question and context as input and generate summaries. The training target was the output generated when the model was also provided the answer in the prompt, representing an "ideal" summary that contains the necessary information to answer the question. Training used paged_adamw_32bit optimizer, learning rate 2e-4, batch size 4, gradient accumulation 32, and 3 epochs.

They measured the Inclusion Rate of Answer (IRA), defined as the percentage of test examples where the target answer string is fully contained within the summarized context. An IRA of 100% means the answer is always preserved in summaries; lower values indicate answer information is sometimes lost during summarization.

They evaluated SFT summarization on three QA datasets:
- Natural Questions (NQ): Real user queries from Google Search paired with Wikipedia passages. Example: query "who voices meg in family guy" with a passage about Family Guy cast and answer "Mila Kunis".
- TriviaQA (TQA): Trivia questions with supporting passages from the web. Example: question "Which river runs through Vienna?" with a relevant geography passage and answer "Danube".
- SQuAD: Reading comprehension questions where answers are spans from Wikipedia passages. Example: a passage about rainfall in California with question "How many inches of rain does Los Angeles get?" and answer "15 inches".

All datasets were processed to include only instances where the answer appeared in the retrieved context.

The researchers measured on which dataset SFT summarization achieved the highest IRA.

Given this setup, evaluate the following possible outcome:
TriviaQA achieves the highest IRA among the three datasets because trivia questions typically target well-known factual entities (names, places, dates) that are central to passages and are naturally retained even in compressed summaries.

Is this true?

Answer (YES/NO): NO